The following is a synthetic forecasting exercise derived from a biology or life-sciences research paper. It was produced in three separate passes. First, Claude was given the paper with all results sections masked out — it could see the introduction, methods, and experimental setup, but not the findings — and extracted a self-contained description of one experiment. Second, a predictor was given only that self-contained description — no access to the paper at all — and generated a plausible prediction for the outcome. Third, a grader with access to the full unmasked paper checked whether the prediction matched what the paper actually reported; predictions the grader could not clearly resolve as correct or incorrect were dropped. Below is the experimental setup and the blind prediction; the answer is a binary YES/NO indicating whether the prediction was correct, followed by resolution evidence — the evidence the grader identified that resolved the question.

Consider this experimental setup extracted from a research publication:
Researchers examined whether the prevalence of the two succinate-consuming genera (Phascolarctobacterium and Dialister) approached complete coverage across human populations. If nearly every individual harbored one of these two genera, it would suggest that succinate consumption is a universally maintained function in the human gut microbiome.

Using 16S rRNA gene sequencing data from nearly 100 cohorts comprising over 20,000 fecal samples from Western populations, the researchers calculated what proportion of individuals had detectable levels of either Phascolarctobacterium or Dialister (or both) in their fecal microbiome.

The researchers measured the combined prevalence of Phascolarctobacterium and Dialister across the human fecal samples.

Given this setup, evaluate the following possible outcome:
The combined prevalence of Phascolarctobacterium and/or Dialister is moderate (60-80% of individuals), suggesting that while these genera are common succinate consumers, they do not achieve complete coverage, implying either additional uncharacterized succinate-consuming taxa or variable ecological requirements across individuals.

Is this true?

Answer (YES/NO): NO